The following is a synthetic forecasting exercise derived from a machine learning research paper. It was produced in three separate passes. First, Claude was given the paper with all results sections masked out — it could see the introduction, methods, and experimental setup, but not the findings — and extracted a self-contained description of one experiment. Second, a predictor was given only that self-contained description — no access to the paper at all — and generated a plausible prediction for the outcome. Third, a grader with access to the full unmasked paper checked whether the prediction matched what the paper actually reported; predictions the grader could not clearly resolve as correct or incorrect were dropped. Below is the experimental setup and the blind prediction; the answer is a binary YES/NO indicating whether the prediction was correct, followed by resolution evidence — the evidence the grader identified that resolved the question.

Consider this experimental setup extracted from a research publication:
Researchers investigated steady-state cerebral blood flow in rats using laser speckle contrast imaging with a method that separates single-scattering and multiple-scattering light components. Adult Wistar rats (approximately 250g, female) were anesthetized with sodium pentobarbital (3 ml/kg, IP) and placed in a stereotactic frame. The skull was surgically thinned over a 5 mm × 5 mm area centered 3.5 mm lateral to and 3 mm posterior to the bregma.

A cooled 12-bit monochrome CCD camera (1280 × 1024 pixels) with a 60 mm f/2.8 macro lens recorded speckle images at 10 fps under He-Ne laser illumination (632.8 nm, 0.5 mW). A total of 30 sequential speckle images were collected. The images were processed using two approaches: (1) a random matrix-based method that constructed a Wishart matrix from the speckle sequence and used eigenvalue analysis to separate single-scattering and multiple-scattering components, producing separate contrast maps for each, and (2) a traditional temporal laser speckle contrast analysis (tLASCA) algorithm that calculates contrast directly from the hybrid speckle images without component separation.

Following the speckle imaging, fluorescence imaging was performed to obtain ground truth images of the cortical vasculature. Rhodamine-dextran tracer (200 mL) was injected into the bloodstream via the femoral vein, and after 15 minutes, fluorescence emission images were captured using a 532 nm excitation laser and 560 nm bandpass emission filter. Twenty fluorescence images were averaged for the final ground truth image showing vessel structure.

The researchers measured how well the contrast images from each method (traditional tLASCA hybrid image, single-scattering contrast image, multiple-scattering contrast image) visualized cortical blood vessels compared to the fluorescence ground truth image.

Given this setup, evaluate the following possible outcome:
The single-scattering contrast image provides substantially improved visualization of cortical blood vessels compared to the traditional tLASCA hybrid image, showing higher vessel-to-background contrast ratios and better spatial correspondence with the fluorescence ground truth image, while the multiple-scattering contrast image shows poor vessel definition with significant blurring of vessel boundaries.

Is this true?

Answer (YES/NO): NO